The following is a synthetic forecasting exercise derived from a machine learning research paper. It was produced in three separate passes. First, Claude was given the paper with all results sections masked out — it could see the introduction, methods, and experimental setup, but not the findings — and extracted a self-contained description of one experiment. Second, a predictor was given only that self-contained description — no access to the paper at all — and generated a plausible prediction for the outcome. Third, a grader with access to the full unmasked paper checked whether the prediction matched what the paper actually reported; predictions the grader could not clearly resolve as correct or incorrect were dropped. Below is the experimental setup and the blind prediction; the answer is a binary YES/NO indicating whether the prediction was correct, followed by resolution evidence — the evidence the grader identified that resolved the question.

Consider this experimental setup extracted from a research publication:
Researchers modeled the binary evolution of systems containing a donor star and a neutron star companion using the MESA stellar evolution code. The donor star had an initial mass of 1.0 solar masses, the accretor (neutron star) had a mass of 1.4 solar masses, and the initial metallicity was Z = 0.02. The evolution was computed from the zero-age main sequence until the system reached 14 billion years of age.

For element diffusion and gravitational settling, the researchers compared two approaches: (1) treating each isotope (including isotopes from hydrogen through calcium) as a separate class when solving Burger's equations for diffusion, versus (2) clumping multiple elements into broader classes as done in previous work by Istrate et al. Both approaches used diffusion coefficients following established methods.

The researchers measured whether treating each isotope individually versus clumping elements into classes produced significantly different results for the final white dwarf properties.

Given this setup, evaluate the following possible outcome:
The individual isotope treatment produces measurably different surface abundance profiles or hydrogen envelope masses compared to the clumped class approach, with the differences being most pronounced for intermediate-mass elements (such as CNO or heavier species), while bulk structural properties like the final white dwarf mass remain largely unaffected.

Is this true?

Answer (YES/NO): NO